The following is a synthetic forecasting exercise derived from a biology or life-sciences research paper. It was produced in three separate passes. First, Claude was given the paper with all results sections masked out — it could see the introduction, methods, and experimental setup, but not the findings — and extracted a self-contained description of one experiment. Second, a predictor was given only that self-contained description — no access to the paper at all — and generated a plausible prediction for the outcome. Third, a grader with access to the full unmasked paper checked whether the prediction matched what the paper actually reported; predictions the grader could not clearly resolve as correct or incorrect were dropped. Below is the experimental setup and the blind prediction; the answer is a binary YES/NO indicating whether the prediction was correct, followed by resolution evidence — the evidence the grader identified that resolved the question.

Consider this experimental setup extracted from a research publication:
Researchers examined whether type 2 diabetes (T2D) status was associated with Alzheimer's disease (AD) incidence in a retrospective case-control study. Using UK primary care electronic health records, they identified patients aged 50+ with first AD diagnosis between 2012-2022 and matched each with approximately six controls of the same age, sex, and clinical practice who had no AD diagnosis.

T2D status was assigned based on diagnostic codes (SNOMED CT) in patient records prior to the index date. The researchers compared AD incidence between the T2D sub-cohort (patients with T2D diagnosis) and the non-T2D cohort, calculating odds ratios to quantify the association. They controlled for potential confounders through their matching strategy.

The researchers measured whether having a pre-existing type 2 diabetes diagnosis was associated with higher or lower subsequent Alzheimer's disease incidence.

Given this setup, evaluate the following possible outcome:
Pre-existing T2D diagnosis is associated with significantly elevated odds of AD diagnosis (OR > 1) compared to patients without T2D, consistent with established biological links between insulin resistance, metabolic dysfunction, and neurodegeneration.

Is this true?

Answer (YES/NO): YES